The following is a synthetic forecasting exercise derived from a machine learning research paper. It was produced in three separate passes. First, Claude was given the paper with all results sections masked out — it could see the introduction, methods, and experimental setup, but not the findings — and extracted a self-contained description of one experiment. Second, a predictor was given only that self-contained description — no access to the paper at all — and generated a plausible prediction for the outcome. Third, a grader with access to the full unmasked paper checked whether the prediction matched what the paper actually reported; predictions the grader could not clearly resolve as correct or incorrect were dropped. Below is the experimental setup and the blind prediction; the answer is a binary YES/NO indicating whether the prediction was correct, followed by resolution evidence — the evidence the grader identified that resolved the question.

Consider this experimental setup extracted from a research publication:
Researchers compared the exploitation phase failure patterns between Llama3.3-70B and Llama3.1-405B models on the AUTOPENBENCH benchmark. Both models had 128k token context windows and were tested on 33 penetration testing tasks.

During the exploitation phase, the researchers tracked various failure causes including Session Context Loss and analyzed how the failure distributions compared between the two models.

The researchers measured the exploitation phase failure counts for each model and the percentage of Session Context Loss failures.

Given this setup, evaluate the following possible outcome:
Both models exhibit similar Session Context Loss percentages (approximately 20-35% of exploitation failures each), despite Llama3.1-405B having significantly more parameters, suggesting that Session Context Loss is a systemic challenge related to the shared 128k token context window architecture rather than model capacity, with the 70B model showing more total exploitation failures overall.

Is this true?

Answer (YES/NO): NO